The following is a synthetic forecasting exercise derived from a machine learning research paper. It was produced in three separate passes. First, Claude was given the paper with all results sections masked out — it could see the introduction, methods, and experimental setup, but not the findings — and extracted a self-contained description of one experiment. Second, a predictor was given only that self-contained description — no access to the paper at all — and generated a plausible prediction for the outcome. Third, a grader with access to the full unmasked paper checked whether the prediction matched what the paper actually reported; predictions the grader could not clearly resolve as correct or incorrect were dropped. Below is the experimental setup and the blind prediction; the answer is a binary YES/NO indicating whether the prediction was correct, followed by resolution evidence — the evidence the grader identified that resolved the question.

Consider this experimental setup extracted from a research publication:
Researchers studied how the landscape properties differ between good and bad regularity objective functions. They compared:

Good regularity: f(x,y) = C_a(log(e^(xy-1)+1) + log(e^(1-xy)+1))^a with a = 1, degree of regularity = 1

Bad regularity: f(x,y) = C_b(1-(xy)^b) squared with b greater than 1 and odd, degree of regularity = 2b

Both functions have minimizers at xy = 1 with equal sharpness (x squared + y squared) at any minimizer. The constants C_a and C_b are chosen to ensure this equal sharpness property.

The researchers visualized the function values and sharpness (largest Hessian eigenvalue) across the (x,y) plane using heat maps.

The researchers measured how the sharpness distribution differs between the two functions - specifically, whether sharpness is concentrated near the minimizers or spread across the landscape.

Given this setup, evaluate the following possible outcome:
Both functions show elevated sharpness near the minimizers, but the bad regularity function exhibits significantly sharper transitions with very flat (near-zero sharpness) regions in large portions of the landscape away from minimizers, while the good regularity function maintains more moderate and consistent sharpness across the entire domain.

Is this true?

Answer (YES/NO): NO